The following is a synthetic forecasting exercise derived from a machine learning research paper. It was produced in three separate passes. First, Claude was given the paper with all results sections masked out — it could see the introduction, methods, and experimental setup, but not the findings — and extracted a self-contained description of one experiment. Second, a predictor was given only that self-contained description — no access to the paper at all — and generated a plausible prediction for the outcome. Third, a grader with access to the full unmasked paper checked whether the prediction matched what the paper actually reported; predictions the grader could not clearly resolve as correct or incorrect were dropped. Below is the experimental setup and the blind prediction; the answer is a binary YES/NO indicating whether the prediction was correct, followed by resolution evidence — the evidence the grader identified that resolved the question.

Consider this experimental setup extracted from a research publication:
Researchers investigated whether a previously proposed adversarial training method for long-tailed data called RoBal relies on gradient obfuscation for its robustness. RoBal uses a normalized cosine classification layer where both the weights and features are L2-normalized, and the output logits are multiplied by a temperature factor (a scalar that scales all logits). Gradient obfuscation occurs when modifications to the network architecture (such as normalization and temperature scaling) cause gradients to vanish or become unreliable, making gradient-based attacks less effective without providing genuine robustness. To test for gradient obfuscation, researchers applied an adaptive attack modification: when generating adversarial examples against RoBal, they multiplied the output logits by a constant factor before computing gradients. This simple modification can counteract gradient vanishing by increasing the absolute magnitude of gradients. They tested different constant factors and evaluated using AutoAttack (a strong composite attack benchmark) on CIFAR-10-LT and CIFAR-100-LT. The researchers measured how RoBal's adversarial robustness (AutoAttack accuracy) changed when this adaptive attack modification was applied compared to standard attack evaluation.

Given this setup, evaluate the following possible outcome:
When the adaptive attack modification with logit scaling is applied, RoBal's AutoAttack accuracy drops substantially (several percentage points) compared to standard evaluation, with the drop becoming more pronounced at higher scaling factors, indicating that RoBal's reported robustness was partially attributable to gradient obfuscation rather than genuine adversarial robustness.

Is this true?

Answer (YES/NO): NO